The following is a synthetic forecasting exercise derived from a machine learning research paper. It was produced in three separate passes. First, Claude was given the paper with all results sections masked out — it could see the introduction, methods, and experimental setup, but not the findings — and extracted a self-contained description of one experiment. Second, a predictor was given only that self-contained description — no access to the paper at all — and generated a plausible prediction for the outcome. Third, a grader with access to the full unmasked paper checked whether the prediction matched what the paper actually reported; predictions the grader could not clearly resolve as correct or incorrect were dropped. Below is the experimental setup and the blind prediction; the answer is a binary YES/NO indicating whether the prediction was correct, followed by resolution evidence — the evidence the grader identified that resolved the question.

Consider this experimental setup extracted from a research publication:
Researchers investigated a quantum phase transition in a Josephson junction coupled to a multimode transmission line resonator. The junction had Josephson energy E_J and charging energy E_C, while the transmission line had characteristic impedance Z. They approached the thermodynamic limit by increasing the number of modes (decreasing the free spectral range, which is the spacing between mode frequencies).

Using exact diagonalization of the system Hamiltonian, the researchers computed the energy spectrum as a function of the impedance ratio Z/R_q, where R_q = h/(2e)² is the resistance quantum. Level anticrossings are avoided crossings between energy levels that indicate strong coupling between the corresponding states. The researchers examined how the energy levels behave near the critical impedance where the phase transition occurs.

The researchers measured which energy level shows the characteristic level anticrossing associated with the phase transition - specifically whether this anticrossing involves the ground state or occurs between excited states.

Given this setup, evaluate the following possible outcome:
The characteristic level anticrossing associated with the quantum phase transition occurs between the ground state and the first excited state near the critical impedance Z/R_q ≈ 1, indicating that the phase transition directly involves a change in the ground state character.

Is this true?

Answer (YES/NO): NO